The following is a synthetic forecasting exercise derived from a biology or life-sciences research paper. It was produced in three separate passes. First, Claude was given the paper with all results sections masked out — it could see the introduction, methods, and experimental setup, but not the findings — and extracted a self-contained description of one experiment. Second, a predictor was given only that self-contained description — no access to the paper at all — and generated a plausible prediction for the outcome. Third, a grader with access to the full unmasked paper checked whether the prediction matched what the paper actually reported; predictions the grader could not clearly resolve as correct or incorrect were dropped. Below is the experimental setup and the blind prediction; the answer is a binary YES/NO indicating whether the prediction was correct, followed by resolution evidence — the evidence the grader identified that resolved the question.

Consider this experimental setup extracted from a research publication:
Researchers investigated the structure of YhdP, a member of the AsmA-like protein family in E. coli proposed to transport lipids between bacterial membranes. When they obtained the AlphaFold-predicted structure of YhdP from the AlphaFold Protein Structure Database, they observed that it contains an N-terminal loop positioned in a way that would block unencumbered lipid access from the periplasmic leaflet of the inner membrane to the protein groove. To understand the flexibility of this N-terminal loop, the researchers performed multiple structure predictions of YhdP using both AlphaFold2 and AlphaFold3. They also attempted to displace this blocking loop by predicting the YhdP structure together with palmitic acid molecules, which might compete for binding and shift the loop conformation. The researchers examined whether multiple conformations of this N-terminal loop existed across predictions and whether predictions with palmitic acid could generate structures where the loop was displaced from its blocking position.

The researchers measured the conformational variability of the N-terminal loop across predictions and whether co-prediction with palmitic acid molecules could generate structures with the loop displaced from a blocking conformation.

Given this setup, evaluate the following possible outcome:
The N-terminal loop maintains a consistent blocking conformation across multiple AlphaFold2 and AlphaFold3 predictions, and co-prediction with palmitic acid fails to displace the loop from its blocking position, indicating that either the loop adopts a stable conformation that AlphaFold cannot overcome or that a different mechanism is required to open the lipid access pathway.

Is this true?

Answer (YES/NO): NO